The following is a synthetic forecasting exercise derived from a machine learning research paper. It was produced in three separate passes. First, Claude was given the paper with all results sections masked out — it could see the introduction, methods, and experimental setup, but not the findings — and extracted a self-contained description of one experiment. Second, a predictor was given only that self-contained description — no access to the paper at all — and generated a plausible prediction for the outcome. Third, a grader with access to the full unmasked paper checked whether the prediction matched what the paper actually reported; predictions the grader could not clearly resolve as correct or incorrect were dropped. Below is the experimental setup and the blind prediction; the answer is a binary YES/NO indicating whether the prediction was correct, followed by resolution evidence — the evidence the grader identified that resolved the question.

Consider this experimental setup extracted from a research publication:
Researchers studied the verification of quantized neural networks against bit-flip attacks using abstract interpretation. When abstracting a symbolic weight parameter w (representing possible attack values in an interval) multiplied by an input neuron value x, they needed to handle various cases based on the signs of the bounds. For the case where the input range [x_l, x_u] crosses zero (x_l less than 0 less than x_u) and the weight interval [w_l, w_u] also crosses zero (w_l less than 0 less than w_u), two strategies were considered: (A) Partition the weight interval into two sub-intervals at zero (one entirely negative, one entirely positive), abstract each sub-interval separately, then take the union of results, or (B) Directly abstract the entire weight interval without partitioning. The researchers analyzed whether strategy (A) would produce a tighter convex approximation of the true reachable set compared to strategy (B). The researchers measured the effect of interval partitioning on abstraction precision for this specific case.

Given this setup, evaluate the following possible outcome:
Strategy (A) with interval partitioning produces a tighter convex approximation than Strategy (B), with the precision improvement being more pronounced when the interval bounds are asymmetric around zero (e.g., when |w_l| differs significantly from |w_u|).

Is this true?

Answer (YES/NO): NO